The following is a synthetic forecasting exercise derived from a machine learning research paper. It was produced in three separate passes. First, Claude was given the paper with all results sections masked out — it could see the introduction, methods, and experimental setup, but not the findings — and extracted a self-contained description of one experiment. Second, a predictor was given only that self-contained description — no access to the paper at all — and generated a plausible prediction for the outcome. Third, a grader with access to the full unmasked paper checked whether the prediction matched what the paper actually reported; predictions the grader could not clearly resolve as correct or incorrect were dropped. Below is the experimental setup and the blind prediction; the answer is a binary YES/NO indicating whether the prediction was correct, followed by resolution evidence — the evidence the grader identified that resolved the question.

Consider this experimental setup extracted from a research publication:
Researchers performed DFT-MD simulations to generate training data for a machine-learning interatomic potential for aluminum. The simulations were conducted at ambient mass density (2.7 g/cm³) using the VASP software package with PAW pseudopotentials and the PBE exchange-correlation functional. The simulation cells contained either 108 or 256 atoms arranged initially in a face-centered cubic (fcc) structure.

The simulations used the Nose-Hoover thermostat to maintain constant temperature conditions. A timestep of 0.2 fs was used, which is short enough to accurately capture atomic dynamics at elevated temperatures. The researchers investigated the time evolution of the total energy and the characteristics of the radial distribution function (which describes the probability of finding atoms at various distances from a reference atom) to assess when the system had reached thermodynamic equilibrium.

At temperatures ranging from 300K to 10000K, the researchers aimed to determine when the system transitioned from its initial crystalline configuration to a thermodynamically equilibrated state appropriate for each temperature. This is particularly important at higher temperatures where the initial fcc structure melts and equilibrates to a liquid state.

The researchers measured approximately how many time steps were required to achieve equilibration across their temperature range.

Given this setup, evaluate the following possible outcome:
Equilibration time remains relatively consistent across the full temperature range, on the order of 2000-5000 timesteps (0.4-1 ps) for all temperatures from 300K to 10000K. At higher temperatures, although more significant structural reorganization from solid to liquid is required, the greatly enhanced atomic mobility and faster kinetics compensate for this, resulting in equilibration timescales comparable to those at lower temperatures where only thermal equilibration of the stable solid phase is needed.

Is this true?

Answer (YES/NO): NO